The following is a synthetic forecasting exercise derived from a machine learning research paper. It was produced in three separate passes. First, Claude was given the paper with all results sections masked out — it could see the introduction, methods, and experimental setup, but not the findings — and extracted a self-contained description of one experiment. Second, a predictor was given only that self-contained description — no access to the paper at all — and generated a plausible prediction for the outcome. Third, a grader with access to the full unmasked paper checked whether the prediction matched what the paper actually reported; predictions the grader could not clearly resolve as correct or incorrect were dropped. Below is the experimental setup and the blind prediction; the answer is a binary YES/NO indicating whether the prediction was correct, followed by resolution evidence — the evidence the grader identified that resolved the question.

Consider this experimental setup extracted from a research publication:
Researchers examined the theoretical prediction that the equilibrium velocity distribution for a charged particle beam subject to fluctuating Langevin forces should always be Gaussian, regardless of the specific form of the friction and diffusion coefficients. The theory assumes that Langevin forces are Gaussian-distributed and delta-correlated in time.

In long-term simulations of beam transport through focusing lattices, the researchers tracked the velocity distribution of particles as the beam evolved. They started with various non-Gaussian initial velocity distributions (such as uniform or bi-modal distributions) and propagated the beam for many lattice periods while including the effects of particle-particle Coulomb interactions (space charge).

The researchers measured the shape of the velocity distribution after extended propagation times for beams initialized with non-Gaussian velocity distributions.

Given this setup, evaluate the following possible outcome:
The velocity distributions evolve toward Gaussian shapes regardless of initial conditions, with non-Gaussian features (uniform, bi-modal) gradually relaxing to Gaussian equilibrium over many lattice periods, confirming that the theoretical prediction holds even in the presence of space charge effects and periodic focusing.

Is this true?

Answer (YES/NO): YES